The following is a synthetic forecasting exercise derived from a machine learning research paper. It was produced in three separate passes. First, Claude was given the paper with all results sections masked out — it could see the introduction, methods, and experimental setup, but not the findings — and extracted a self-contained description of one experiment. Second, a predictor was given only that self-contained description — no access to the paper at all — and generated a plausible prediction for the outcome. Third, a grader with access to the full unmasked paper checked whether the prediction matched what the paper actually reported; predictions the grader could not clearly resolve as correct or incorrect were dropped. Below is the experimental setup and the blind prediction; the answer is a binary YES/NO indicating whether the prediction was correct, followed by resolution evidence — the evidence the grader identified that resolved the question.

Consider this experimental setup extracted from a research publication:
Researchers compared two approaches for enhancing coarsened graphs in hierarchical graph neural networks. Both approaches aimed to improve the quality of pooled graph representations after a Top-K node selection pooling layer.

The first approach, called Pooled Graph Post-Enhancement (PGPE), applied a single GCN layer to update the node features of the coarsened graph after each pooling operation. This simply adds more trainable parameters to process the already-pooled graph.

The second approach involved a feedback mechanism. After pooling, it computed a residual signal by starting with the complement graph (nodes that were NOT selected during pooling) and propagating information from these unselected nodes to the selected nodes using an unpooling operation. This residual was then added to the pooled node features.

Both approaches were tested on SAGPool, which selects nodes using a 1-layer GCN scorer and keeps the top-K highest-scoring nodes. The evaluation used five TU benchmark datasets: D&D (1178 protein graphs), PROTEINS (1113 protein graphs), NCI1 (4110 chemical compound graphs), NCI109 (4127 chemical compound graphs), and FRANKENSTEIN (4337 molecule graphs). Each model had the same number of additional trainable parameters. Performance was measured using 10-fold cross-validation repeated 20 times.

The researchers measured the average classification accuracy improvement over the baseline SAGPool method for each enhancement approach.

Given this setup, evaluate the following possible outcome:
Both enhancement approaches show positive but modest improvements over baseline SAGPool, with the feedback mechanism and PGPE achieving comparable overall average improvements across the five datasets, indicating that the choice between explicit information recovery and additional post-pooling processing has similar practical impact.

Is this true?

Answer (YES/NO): NO